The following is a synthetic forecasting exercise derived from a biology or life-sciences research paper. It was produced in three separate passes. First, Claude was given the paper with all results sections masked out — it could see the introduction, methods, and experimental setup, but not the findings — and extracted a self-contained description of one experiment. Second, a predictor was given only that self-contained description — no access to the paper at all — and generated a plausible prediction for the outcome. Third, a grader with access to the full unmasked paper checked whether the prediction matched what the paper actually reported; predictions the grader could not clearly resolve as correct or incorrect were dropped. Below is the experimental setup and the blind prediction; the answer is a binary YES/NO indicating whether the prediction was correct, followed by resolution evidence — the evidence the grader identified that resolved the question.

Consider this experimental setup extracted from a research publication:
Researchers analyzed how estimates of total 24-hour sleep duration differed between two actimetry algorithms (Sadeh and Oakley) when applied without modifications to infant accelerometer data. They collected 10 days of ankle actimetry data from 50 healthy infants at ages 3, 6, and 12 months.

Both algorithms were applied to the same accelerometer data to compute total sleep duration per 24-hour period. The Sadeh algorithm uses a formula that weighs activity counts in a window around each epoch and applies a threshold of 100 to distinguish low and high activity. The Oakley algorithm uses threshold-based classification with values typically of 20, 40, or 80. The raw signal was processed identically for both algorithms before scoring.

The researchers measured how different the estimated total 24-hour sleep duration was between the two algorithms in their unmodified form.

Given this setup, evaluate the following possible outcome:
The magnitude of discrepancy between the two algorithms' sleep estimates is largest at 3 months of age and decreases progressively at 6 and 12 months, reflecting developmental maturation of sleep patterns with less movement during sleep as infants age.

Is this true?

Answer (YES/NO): NO